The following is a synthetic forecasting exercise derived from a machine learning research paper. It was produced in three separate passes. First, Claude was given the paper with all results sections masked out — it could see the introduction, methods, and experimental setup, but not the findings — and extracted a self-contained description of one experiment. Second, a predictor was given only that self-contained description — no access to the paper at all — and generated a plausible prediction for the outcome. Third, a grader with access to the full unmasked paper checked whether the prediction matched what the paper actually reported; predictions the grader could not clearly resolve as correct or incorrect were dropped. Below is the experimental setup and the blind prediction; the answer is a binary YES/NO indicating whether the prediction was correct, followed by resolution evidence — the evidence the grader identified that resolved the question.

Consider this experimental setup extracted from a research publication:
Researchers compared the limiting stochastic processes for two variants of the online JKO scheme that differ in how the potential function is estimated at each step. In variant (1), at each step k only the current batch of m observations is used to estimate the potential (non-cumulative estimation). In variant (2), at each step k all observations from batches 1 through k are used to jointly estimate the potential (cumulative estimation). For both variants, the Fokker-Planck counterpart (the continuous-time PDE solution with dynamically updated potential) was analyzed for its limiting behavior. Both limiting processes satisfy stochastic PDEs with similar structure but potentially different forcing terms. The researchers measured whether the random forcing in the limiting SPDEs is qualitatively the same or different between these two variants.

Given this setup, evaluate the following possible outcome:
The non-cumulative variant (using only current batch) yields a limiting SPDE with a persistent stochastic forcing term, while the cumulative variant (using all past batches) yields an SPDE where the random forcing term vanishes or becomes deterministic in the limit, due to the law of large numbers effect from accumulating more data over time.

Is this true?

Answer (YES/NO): NO